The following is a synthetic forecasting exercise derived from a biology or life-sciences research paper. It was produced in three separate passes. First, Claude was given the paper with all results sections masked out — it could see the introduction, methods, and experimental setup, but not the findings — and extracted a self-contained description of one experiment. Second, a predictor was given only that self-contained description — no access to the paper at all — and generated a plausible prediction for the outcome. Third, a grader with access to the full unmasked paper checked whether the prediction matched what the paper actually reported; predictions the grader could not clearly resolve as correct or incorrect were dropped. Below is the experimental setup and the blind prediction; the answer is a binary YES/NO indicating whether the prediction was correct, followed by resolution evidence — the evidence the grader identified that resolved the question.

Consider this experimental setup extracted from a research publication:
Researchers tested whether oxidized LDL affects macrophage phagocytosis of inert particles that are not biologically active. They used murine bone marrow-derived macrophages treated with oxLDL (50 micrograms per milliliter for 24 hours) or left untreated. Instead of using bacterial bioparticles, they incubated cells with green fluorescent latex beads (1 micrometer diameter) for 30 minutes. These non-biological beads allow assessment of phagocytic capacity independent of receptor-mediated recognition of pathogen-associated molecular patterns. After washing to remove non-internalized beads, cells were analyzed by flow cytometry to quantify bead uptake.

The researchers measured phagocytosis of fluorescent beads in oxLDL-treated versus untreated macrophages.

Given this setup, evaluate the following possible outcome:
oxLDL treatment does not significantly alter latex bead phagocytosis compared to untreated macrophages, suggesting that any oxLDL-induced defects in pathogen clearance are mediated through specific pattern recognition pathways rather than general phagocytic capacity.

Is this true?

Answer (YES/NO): NO